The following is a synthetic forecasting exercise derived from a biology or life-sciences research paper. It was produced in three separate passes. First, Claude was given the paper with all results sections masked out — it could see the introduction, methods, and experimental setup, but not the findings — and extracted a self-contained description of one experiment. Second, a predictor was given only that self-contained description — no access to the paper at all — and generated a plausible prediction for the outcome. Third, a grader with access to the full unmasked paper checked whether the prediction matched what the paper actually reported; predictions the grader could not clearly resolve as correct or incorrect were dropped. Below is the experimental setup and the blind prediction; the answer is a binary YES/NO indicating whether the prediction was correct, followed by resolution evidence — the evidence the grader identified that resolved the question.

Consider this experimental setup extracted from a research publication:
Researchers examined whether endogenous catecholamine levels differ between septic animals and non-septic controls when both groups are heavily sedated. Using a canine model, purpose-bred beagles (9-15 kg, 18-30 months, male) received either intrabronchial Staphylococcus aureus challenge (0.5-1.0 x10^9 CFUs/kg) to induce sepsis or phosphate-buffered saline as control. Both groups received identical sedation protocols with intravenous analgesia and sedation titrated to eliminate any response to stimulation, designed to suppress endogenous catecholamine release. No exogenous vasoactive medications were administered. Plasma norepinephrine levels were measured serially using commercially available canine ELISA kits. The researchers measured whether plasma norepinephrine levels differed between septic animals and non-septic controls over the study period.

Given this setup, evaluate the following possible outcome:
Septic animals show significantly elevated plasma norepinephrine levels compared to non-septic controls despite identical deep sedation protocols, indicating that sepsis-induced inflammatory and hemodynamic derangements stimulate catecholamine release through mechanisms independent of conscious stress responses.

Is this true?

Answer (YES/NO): NO